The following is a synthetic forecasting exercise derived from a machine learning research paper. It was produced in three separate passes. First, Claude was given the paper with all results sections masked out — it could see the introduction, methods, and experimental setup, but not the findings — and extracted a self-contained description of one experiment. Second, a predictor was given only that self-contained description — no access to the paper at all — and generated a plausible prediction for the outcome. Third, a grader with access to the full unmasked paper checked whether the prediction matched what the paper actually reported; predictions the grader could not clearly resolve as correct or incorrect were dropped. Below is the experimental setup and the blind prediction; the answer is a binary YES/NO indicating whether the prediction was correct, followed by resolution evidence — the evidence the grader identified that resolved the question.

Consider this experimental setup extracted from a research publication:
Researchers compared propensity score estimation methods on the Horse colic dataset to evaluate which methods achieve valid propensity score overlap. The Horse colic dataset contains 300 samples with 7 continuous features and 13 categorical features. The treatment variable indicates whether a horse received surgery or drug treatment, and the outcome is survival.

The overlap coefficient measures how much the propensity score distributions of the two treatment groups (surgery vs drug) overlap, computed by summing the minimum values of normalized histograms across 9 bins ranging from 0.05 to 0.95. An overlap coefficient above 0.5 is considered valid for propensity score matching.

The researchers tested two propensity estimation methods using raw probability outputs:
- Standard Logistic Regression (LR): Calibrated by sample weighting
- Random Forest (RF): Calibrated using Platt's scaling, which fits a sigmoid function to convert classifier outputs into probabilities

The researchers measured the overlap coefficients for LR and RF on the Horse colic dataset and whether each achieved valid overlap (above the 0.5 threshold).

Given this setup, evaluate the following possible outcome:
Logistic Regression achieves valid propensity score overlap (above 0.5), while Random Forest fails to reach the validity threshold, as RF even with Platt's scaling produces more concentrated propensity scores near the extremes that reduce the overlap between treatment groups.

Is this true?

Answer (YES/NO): YES